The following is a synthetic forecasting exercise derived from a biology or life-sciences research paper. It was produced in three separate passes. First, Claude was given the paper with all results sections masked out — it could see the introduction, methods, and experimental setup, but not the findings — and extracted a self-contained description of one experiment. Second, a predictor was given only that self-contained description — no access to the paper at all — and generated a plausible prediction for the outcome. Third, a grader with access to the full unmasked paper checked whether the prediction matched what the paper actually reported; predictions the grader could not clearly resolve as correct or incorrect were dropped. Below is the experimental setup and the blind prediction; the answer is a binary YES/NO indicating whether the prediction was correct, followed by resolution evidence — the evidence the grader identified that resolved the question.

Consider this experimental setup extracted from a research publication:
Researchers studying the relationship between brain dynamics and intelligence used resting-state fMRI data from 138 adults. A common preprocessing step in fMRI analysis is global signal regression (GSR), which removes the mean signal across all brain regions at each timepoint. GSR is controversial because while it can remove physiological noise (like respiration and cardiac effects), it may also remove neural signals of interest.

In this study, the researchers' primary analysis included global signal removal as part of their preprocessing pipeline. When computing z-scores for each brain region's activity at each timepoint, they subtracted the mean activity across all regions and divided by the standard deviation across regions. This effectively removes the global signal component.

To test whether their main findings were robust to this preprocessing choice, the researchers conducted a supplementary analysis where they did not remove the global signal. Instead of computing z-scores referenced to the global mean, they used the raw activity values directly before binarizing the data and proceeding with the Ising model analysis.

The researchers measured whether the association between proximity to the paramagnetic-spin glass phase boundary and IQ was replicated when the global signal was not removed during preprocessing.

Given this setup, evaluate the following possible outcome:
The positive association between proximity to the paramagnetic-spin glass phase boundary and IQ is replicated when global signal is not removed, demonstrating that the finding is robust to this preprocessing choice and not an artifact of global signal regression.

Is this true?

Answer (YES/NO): YES